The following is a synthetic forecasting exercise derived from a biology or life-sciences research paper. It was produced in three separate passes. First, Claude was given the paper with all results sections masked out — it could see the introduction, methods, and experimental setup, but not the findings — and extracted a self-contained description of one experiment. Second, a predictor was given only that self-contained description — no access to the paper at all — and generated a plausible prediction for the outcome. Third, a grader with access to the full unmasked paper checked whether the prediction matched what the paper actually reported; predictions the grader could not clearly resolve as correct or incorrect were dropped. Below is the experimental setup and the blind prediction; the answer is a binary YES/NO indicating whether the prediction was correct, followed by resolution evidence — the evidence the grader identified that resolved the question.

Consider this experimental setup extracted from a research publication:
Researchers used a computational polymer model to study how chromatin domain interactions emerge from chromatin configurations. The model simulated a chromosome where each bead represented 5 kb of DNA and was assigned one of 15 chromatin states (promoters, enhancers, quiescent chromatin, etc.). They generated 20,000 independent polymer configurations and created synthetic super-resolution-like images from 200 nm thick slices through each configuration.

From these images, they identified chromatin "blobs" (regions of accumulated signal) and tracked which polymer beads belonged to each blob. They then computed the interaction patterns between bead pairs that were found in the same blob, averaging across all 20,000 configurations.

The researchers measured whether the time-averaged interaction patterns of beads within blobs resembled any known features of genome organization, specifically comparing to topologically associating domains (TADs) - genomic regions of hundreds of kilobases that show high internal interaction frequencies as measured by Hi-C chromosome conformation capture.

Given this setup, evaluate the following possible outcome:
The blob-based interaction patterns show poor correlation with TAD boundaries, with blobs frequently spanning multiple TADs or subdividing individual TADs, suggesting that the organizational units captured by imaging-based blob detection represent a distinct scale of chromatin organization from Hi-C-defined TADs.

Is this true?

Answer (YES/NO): NO